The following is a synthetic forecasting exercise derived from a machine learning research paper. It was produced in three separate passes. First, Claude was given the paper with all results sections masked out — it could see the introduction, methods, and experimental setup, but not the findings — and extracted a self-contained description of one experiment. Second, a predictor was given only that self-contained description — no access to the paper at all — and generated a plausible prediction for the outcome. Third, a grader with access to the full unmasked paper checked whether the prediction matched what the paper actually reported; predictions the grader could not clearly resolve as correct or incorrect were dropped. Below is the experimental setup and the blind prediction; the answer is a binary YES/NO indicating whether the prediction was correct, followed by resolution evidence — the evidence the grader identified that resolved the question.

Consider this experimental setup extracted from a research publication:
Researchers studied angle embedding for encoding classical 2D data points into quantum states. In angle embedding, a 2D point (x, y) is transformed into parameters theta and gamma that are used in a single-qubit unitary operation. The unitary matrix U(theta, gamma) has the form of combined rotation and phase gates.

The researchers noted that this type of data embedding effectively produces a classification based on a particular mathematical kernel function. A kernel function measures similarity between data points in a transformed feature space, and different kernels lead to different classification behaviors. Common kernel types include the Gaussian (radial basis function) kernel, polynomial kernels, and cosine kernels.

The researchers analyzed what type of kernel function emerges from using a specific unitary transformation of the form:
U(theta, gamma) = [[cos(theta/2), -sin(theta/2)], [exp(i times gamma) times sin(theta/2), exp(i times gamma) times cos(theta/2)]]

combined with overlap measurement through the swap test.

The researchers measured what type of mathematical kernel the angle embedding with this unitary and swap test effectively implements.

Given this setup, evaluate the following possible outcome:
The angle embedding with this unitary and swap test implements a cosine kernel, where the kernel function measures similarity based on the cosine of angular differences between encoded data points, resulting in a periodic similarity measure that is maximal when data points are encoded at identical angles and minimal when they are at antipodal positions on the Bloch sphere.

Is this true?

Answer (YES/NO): YES